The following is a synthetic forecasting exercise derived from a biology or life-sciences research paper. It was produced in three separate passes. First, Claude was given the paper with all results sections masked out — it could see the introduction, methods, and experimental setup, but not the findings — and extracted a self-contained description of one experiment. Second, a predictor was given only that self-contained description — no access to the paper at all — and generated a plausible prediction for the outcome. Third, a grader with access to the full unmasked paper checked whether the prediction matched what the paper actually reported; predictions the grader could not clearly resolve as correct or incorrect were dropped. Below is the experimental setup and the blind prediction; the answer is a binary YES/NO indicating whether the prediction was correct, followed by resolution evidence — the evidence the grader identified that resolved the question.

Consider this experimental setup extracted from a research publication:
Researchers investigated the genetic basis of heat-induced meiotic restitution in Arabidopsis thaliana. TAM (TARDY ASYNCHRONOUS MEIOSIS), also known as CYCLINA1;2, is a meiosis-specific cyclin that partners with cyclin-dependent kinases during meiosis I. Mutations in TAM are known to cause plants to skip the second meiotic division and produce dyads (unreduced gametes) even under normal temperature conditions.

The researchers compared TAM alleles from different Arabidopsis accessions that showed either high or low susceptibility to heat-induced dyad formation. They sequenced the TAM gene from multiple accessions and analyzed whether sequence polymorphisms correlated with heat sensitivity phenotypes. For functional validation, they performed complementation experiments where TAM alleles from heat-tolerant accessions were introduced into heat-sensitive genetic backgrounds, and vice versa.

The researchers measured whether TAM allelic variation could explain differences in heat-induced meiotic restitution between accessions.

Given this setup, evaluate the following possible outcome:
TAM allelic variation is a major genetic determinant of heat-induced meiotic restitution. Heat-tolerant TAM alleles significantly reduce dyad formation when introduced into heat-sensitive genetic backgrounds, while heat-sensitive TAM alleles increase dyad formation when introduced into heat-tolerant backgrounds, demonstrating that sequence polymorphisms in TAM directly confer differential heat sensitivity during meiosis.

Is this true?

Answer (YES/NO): YES